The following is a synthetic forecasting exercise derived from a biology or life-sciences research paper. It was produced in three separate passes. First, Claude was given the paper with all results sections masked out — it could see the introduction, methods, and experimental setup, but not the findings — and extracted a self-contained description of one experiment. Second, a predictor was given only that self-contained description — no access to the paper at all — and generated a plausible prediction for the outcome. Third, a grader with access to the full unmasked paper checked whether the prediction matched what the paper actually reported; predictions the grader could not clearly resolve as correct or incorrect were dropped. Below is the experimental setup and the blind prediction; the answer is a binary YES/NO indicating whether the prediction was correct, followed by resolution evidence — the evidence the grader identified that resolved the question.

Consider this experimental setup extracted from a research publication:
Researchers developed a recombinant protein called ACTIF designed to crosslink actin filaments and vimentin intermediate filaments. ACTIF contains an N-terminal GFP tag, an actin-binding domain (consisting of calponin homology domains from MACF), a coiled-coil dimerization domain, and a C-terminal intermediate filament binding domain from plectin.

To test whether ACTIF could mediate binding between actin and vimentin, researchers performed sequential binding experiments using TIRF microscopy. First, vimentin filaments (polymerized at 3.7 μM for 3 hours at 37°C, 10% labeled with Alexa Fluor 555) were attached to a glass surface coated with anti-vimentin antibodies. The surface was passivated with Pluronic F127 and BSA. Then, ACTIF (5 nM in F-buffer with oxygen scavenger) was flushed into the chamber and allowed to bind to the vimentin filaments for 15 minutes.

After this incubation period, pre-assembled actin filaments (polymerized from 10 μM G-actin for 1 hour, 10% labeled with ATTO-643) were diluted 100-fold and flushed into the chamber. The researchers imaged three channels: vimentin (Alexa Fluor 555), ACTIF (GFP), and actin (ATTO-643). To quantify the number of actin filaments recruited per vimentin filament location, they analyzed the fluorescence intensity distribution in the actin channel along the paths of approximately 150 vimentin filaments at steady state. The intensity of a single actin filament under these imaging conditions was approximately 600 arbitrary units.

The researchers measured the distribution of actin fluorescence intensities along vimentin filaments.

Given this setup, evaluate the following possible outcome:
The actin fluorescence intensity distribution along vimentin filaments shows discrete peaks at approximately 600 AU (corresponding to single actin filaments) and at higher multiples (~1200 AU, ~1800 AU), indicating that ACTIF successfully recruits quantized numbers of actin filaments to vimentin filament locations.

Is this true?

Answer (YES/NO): YES